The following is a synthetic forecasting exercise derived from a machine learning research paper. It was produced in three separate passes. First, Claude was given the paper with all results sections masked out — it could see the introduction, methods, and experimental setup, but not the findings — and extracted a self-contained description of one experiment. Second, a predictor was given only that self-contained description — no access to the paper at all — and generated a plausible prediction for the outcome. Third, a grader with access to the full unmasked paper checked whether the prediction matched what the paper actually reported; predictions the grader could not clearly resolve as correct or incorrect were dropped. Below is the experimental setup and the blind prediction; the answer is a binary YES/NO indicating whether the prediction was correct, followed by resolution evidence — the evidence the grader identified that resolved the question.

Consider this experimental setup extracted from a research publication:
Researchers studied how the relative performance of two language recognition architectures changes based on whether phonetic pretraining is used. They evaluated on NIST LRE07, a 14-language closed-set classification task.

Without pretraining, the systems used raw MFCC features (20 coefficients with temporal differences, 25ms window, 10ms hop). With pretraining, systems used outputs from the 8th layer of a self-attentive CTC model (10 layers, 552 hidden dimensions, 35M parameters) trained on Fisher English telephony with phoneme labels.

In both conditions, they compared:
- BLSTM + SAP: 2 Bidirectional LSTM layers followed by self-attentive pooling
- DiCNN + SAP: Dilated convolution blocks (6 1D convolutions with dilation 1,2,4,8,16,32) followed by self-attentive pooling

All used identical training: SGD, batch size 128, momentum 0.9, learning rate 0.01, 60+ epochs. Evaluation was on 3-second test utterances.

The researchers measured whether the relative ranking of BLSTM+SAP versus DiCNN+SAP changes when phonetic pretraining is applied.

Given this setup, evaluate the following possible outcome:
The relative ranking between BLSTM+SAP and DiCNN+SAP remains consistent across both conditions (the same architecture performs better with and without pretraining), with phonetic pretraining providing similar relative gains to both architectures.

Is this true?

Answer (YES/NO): NO